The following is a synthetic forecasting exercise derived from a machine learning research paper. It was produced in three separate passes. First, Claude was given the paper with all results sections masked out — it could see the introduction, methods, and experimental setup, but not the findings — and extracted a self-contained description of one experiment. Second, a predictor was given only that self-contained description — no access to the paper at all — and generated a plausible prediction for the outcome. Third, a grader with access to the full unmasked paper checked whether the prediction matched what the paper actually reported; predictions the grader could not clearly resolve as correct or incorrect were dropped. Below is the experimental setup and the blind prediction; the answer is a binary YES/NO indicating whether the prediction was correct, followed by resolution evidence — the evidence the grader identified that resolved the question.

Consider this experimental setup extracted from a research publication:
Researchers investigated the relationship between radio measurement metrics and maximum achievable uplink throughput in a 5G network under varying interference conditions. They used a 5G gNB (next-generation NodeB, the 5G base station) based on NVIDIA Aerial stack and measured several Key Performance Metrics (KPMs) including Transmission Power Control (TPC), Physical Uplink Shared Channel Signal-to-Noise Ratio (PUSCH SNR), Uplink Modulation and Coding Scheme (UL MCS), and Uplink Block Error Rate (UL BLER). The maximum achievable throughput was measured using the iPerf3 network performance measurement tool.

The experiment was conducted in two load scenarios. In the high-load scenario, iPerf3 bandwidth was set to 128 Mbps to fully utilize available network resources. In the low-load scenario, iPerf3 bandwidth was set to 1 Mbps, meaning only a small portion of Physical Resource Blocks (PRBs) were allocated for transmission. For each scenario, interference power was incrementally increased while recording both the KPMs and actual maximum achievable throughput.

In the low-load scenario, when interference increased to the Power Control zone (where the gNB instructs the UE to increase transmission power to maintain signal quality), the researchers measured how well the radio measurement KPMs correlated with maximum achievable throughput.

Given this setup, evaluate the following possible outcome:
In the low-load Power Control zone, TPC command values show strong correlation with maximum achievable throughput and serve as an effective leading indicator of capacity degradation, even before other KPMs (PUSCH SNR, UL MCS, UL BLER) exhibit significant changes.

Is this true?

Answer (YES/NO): NO